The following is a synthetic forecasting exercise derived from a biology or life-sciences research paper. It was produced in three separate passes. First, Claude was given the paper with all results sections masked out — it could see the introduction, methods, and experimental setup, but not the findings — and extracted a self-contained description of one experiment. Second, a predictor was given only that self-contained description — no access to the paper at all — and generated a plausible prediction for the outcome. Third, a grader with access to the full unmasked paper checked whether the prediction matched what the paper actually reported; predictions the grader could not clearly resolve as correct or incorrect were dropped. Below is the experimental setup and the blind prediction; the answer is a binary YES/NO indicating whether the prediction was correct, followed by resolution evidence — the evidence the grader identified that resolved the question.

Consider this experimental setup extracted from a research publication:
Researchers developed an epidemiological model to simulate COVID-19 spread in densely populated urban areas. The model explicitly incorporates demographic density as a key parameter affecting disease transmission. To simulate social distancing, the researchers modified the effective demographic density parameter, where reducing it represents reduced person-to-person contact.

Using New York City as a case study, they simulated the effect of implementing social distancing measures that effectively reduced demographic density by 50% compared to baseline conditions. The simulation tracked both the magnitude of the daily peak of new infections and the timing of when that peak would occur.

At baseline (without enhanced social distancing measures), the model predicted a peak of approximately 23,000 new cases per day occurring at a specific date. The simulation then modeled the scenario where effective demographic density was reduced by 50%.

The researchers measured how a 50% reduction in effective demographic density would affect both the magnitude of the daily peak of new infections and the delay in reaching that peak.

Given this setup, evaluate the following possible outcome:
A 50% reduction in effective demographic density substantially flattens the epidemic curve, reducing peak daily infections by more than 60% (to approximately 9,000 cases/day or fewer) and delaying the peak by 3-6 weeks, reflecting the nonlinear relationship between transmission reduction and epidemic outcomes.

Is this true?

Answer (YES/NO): YES